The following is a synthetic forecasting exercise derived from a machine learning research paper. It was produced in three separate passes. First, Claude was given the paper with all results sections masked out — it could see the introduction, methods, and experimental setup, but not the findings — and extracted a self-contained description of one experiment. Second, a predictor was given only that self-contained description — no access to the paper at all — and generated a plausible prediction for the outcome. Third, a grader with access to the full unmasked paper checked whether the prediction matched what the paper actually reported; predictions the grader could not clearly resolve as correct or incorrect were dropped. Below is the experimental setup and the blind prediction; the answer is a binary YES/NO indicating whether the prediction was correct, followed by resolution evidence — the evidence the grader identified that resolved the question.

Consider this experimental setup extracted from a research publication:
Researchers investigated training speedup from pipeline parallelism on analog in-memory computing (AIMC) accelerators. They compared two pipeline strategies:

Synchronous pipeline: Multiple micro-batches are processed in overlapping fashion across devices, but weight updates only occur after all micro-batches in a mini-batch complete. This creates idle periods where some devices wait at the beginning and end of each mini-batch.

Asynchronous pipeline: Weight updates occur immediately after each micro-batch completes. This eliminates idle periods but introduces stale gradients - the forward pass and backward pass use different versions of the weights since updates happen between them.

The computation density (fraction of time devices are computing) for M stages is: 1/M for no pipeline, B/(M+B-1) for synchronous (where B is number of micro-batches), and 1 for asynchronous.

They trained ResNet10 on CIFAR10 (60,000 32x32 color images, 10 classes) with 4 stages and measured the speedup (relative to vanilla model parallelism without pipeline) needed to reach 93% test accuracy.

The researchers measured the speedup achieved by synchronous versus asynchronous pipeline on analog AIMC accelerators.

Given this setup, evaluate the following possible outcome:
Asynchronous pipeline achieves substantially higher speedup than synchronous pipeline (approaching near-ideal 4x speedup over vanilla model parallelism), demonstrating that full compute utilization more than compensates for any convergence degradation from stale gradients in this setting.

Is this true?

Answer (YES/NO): YES